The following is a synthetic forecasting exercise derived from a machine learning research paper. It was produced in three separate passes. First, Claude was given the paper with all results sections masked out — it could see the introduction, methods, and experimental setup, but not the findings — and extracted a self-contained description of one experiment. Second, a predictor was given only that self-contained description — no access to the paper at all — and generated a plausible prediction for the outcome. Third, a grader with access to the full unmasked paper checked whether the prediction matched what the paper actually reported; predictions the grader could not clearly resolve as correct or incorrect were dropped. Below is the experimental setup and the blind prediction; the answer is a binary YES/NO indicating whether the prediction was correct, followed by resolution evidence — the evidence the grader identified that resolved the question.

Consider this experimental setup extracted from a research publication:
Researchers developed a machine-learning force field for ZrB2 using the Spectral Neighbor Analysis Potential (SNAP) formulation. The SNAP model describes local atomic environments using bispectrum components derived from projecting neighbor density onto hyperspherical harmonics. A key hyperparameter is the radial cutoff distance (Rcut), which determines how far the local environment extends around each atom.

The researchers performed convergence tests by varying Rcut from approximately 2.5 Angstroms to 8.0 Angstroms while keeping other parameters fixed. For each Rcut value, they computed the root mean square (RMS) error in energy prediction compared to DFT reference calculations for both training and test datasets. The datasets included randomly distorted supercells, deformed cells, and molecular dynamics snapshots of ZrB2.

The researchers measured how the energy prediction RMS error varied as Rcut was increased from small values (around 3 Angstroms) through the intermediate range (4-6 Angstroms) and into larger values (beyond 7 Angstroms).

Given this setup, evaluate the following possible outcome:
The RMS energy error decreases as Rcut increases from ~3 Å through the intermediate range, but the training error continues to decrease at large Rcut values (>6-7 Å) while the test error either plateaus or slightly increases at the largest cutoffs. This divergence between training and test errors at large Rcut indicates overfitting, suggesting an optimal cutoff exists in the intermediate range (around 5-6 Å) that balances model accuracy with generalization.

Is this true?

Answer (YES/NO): NO